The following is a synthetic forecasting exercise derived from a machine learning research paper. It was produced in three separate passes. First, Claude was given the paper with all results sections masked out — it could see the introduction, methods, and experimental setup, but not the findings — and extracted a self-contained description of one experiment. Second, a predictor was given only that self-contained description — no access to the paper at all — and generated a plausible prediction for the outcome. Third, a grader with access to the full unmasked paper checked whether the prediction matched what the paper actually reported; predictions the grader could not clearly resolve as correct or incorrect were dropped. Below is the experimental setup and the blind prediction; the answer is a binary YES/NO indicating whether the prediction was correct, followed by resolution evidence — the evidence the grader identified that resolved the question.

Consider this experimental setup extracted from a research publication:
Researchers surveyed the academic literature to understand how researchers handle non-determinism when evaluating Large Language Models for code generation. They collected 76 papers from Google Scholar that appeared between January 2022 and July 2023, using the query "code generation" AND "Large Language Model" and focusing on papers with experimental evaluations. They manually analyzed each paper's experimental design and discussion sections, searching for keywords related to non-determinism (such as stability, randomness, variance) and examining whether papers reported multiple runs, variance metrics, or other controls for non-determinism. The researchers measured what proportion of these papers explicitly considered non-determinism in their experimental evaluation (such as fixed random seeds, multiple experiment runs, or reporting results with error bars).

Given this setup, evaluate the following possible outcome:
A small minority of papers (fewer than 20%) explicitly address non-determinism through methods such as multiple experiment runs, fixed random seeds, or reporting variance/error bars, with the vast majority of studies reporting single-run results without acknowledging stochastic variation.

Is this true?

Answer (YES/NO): NO